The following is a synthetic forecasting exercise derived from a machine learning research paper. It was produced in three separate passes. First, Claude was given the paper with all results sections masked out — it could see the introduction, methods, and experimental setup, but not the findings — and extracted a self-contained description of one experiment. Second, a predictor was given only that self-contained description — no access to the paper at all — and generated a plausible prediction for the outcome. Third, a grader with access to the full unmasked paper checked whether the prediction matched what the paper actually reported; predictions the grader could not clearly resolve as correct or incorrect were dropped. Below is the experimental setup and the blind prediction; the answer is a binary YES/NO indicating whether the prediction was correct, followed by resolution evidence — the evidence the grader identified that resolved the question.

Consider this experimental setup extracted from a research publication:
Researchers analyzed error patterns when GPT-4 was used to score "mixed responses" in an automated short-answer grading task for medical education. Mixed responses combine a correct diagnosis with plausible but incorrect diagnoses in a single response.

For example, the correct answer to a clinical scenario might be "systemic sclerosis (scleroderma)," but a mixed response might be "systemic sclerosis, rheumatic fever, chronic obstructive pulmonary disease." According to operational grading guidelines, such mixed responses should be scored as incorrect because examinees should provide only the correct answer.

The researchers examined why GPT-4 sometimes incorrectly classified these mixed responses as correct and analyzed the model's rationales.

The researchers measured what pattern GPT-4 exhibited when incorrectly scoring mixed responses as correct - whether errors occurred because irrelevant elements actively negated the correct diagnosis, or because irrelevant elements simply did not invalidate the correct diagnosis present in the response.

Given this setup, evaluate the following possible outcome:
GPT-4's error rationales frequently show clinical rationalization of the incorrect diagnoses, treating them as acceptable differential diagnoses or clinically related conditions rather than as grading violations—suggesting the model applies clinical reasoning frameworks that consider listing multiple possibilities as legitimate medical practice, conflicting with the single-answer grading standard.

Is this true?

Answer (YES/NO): NO